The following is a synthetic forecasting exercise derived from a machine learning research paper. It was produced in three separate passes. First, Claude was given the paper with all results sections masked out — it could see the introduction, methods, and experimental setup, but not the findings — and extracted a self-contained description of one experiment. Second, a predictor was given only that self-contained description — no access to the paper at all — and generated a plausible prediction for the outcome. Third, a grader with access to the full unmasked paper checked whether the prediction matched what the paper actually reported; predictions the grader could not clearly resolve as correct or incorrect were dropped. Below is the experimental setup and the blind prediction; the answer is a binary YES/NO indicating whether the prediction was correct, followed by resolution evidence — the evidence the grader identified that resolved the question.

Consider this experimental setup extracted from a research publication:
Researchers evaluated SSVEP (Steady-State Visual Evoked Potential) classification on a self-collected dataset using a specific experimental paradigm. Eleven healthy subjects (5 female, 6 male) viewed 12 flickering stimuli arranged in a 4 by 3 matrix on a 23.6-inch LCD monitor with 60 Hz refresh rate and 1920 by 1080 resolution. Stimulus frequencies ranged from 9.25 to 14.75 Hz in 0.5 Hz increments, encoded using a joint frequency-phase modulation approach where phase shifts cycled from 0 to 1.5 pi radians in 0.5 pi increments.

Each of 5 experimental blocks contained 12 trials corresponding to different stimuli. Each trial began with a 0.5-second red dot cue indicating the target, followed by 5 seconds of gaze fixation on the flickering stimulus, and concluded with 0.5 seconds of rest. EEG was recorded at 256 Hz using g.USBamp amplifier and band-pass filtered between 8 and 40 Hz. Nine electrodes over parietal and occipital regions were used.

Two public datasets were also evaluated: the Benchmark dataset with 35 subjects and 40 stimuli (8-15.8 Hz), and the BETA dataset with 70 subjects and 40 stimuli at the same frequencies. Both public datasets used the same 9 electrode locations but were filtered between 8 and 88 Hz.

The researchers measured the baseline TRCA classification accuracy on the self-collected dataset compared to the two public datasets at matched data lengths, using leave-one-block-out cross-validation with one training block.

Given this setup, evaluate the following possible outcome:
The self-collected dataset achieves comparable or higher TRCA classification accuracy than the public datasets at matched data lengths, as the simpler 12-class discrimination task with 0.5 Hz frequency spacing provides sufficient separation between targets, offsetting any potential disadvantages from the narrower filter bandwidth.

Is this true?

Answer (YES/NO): NO